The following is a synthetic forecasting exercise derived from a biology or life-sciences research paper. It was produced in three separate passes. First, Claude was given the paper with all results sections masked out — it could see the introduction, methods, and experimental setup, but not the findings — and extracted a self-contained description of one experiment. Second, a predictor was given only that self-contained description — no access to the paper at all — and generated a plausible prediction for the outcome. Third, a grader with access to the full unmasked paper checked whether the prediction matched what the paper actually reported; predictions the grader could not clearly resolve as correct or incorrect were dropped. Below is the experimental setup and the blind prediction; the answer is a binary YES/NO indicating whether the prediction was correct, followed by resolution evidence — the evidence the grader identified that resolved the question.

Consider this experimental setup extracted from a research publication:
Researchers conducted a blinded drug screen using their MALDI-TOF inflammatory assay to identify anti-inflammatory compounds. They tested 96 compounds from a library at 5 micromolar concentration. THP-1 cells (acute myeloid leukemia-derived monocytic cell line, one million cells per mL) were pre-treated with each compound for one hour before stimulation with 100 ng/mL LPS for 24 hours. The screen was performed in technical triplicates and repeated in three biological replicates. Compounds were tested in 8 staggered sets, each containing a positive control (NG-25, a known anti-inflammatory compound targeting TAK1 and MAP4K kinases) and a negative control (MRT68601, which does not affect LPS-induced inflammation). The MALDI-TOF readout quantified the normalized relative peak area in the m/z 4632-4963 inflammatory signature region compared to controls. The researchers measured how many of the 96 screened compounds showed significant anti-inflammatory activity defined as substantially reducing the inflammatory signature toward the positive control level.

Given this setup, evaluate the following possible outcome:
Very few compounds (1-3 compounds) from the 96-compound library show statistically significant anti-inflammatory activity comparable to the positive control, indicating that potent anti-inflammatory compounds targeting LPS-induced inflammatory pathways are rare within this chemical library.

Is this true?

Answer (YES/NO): YES